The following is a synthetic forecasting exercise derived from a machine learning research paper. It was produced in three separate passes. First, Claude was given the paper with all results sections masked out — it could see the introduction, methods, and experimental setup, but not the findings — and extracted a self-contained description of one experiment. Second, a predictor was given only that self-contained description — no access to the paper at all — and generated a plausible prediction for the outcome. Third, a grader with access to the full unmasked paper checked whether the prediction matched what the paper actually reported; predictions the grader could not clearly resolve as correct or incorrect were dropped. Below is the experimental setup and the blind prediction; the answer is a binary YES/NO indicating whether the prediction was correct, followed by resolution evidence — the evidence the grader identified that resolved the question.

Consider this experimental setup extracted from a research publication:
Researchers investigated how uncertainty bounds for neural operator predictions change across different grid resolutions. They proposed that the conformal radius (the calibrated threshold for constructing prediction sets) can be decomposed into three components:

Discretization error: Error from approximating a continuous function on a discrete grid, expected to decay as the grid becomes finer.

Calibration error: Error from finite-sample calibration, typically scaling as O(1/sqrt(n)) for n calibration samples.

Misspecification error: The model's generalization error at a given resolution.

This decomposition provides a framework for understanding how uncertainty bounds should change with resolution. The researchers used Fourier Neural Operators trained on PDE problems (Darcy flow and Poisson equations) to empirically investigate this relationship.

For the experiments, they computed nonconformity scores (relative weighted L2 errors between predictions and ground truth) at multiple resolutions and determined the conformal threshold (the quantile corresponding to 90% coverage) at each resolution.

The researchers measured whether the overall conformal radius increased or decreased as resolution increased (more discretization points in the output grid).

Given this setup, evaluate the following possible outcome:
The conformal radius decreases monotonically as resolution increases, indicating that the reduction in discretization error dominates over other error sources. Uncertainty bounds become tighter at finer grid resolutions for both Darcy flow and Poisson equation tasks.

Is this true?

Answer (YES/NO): NO